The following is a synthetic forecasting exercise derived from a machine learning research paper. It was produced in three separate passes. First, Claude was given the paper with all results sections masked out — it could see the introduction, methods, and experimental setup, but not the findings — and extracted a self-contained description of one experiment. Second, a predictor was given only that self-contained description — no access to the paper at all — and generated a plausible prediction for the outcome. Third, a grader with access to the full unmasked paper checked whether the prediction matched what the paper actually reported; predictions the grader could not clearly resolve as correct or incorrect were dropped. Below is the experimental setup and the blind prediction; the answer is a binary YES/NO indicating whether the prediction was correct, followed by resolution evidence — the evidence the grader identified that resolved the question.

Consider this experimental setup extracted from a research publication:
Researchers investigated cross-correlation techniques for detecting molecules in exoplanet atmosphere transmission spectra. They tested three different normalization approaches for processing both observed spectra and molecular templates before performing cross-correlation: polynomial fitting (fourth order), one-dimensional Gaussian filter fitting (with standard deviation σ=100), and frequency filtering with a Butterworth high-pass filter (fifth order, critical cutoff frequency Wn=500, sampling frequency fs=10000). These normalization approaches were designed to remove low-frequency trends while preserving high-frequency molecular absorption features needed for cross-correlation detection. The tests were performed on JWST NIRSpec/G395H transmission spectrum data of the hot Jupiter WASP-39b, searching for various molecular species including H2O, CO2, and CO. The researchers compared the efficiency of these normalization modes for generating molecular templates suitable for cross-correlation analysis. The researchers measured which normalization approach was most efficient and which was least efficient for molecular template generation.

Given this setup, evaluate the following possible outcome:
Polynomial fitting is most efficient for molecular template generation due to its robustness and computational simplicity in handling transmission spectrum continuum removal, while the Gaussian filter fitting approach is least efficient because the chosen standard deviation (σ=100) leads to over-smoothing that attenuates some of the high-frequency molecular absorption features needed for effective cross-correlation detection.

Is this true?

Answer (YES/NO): NO